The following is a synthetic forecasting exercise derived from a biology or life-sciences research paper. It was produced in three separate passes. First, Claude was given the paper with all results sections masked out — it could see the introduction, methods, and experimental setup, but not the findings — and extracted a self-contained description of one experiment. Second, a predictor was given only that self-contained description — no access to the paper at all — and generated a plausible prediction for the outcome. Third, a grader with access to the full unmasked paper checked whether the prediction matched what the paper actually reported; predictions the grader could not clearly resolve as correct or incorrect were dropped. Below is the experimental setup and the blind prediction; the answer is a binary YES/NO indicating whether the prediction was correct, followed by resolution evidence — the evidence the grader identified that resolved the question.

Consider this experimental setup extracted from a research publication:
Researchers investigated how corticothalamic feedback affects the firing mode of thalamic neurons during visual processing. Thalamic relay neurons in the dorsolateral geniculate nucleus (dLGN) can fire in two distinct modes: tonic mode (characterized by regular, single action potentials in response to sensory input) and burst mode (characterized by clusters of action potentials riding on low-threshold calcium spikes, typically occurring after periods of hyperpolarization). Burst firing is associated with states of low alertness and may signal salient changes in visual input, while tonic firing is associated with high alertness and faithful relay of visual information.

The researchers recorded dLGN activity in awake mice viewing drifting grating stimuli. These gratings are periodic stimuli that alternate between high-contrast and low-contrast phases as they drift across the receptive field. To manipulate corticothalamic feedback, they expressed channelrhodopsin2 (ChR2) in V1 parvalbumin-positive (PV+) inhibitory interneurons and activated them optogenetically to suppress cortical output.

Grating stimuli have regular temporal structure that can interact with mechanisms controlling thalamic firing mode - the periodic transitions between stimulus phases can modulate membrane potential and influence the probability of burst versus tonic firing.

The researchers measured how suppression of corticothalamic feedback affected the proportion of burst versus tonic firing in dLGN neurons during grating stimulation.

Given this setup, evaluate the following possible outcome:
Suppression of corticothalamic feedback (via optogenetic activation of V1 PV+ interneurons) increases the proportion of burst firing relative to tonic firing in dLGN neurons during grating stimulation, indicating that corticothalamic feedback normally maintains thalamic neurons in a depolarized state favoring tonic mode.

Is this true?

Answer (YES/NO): YES